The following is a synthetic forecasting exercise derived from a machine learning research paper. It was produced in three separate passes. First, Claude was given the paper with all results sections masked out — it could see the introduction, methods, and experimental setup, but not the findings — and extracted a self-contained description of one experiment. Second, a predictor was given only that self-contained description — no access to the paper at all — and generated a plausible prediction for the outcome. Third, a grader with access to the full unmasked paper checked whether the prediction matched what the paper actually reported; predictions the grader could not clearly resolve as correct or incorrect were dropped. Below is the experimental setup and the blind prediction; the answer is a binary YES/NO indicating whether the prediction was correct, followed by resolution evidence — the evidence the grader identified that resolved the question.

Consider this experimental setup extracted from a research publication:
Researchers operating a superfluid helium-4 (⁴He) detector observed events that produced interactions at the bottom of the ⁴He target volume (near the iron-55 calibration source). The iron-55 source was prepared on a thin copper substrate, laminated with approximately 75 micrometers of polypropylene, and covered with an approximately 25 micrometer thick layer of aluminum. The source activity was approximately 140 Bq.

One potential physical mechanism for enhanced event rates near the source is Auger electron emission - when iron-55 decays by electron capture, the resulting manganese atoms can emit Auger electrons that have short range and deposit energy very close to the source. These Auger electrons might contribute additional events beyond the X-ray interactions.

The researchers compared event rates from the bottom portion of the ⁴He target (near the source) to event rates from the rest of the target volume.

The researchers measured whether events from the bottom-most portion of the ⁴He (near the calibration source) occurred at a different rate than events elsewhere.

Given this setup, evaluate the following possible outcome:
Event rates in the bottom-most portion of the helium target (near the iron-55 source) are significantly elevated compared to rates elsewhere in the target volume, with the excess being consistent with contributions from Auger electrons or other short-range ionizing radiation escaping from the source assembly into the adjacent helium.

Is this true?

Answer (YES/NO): YES